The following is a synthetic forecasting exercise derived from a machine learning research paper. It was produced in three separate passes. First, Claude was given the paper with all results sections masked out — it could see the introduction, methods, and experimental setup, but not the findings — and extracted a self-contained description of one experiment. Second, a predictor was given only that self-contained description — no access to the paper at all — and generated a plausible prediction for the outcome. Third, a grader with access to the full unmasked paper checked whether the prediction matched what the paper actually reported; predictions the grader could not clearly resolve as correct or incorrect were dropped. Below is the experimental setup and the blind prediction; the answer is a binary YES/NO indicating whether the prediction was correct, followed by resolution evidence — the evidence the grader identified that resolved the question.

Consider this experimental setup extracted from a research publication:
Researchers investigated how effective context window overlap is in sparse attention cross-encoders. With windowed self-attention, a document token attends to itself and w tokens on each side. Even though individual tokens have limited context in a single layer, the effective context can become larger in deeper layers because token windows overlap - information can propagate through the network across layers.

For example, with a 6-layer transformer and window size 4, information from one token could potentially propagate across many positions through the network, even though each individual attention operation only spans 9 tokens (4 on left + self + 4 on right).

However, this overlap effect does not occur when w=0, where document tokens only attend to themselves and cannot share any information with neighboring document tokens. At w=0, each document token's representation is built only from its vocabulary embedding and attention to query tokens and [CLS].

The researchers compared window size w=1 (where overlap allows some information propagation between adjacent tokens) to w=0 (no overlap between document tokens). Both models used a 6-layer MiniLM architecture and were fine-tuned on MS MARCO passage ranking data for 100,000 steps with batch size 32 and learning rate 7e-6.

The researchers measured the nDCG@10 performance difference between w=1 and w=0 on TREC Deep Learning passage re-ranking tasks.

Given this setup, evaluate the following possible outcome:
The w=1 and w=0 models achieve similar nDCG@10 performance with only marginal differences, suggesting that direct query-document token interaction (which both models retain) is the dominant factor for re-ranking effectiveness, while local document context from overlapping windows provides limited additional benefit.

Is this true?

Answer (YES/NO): NO